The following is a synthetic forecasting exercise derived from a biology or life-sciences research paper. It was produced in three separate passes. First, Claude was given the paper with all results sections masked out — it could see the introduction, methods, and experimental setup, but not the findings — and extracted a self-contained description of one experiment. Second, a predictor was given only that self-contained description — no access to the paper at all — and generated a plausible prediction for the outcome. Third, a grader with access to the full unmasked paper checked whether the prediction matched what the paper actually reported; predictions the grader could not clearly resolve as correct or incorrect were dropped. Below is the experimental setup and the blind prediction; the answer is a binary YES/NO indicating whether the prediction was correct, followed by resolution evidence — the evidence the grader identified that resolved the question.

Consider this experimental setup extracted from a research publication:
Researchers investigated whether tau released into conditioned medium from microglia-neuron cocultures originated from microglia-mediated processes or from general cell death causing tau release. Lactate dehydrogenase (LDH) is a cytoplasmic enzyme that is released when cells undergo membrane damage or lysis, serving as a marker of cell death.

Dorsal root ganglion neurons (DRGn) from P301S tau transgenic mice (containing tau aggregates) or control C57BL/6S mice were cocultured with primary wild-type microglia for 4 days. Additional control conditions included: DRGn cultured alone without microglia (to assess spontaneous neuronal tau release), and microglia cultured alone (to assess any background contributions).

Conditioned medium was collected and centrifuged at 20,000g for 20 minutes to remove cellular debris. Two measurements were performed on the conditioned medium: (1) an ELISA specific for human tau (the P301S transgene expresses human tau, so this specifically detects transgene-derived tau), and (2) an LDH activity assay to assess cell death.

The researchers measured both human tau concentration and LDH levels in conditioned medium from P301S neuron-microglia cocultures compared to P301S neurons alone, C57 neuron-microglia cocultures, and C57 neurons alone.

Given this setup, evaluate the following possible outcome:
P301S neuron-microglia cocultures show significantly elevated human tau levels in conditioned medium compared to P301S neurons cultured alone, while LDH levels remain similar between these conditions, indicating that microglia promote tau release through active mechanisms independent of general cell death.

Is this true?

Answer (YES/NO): YES